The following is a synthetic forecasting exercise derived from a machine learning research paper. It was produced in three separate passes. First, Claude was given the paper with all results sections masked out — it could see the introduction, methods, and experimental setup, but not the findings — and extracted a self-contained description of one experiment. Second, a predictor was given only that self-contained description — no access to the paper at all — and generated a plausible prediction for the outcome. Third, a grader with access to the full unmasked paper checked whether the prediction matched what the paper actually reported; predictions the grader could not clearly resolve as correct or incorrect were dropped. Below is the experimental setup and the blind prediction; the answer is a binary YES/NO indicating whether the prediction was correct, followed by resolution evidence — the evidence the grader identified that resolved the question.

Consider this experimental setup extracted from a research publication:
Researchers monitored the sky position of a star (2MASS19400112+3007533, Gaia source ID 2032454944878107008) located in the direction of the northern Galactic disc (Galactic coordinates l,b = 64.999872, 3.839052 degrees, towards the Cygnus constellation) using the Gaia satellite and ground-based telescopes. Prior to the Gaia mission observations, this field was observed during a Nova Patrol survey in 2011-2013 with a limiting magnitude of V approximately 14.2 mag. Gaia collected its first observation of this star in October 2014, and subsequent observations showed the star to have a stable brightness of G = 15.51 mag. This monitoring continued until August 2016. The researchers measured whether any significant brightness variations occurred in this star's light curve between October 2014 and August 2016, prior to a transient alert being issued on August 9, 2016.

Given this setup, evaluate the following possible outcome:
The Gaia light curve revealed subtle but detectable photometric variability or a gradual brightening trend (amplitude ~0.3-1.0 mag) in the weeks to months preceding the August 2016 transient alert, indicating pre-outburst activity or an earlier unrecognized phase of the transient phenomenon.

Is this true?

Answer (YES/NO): NO